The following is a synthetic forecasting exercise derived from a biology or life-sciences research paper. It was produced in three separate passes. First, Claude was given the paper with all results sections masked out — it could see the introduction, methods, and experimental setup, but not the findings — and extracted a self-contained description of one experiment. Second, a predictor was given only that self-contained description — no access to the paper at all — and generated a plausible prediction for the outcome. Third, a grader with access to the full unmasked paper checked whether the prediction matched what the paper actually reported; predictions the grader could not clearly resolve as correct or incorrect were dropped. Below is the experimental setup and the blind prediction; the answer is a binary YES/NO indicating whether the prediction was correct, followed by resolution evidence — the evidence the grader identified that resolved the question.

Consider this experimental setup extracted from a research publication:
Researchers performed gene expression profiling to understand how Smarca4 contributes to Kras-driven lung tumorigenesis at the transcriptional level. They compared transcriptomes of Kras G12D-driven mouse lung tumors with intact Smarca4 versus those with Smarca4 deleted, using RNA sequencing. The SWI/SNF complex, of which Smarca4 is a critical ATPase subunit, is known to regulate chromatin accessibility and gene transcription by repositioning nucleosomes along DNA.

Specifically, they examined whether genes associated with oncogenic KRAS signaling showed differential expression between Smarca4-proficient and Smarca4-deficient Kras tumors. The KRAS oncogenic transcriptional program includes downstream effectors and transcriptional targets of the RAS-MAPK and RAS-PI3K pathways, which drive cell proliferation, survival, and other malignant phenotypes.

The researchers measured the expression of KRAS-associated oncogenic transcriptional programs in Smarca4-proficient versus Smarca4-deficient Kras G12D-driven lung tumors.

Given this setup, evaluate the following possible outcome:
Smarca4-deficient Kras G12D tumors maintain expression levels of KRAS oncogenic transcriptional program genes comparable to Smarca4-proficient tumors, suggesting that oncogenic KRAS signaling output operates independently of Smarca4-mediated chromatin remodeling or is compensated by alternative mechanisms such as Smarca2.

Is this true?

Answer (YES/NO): NO